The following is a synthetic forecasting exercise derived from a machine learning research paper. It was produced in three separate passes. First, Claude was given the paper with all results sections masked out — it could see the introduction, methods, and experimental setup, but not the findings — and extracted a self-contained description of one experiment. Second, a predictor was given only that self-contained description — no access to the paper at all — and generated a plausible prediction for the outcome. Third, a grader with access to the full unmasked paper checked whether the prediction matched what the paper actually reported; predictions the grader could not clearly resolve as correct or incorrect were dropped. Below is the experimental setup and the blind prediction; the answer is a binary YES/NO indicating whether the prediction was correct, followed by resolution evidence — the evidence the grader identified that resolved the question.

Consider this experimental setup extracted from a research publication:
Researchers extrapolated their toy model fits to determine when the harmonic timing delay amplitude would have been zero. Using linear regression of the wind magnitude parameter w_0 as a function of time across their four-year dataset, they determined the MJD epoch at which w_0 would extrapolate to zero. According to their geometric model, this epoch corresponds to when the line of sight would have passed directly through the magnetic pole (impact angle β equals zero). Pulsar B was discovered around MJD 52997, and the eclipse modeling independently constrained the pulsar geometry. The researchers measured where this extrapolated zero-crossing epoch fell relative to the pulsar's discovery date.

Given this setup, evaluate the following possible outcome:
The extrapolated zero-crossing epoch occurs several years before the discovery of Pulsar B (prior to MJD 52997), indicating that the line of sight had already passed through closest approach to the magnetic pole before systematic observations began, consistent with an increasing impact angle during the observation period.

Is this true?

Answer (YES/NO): NO